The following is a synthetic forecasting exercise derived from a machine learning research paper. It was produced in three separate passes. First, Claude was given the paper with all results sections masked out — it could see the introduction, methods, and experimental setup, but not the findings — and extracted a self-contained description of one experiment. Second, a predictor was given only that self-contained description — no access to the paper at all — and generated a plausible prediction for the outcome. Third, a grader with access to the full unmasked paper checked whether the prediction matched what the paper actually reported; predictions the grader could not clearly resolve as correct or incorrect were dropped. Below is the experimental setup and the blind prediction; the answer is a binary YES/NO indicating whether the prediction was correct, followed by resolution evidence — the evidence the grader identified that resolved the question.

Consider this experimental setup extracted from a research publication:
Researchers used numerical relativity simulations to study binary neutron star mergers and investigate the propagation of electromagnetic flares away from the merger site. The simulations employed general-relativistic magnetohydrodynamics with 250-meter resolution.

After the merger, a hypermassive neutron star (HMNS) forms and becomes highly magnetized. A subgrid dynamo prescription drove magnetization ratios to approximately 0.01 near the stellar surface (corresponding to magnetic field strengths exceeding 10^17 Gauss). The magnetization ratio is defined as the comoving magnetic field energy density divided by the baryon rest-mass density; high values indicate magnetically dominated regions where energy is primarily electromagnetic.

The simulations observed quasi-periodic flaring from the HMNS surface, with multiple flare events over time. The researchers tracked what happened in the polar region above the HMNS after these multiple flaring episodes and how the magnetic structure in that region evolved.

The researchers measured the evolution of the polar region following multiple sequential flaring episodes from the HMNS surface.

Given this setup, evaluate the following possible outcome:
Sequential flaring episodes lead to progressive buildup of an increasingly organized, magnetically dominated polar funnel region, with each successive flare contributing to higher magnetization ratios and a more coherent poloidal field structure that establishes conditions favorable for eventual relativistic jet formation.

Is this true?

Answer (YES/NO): YES